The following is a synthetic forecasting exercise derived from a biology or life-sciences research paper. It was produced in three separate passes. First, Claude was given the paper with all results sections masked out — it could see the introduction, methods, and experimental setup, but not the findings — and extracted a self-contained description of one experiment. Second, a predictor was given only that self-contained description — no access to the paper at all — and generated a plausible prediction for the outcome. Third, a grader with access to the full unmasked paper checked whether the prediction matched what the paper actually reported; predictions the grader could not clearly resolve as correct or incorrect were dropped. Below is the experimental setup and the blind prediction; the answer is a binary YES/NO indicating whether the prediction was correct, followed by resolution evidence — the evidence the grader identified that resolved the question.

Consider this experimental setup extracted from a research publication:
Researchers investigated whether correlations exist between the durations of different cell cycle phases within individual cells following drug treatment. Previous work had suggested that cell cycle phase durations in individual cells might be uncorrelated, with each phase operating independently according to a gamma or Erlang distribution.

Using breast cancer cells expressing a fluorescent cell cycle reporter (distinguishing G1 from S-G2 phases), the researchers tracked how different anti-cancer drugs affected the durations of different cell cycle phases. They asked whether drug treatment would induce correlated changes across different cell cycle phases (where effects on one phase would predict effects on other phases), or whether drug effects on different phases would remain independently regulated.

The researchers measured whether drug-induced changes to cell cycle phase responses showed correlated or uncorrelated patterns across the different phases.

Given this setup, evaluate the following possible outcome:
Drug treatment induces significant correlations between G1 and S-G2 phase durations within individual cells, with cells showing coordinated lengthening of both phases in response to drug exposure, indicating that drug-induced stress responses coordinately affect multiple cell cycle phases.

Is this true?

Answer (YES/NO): NO